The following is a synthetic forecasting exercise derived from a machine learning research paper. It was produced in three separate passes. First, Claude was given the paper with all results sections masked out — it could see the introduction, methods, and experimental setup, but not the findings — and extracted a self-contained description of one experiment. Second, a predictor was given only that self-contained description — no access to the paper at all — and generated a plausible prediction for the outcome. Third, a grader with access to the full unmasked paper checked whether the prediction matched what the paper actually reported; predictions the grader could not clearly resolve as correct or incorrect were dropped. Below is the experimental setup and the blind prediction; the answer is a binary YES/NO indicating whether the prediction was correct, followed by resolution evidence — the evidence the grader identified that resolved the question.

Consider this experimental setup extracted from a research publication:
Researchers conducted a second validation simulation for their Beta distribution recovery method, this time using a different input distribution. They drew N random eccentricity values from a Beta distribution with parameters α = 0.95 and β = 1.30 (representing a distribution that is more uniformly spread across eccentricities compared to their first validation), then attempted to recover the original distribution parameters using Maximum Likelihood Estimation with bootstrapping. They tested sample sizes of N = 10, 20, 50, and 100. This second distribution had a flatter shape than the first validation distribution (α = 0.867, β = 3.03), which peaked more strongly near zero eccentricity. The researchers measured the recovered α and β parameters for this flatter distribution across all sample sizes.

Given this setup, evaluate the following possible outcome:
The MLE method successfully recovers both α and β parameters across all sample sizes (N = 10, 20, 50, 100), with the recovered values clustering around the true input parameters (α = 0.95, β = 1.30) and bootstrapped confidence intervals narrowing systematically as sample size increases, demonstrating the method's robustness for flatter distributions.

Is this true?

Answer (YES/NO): YES